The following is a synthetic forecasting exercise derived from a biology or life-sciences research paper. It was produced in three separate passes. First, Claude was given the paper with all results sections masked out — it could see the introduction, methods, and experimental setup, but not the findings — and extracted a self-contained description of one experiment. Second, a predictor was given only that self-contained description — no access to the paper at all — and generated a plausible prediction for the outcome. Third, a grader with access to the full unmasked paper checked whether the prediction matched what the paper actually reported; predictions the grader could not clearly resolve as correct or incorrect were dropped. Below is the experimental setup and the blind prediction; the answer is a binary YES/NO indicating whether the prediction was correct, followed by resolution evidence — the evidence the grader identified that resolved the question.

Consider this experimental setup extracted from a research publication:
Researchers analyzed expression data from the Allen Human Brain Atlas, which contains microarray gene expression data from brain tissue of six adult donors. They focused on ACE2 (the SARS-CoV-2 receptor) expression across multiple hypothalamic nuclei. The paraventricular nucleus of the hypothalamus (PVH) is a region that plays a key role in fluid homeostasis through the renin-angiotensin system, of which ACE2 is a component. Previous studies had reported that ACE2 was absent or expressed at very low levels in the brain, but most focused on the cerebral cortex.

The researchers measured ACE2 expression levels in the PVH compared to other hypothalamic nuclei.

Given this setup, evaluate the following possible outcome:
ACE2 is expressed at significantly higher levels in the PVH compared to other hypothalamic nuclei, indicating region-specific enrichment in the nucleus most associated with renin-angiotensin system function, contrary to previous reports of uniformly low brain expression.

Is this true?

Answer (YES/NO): YES